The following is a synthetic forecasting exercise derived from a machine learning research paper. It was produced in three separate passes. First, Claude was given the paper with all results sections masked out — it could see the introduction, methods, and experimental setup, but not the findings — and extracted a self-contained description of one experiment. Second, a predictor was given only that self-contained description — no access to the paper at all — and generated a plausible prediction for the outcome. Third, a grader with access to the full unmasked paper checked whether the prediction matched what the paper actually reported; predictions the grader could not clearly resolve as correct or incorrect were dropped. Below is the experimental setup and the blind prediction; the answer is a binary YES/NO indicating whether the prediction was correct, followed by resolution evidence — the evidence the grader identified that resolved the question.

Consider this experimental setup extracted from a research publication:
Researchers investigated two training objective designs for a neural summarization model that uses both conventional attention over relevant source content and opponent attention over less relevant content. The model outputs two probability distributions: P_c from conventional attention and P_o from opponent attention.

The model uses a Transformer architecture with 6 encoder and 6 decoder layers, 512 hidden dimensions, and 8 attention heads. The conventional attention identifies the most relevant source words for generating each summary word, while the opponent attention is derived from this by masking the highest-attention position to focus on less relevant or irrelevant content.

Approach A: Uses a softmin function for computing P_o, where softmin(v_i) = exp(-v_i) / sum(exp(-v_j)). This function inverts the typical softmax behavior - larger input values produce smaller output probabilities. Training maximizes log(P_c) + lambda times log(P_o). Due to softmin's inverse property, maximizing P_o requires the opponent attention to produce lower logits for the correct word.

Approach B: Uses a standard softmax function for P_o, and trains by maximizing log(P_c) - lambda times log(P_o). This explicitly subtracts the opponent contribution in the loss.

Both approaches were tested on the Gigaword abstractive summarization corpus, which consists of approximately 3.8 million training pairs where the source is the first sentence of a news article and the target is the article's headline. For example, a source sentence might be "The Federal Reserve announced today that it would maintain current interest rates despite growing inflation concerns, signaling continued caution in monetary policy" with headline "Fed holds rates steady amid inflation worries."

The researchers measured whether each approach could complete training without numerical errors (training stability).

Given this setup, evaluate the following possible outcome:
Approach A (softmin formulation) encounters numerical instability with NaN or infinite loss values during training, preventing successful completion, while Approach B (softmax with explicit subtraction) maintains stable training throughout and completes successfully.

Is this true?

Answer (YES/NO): NO